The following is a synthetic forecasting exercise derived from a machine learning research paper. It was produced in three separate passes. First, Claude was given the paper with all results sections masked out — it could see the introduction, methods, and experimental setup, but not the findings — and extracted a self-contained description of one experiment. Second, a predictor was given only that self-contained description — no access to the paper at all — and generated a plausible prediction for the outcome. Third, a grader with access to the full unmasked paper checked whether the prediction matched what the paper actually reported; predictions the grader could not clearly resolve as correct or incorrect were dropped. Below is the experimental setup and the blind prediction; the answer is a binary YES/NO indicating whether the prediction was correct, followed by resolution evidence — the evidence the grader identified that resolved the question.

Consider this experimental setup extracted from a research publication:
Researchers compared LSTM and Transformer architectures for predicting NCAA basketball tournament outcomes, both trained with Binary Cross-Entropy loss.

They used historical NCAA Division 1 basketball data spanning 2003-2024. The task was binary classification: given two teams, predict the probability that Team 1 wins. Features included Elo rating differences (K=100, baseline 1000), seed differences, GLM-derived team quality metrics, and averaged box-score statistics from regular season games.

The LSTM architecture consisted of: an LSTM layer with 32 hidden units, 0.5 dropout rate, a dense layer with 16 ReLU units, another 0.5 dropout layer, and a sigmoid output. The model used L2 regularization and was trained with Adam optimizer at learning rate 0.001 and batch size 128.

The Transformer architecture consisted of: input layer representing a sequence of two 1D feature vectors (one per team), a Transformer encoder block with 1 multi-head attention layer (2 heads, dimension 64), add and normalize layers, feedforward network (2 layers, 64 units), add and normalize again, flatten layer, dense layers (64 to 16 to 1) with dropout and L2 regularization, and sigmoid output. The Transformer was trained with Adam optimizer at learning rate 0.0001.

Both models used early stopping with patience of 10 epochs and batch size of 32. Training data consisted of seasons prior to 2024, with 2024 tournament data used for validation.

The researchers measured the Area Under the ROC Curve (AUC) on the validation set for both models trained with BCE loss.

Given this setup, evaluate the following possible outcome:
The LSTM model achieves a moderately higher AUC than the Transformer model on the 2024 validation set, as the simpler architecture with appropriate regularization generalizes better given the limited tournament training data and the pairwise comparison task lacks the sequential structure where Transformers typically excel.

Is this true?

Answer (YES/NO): NO